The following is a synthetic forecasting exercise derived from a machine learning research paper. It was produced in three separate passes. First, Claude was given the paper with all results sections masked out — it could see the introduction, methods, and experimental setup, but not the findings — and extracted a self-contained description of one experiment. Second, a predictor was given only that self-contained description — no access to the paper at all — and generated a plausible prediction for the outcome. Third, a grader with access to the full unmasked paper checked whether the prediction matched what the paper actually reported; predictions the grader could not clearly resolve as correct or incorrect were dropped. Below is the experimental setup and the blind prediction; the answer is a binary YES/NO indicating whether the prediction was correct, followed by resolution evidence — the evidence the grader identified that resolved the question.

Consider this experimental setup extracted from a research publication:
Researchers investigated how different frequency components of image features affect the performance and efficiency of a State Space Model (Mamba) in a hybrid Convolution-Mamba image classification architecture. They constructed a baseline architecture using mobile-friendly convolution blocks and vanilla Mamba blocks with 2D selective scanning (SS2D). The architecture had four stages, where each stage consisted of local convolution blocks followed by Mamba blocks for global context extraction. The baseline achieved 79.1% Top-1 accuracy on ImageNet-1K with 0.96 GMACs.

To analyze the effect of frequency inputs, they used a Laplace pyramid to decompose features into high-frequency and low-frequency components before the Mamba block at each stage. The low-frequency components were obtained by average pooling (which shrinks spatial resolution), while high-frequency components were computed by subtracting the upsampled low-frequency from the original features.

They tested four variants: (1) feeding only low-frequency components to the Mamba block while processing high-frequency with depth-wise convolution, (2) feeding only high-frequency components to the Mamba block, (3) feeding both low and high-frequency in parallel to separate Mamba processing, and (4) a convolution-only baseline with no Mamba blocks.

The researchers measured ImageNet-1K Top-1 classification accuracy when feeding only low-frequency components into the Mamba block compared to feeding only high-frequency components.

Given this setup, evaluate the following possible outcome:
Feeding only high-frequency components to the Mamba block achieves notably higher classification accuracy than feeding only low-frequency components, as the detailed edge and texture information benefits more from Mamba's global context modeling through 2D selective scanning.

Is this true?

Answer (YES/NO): NO